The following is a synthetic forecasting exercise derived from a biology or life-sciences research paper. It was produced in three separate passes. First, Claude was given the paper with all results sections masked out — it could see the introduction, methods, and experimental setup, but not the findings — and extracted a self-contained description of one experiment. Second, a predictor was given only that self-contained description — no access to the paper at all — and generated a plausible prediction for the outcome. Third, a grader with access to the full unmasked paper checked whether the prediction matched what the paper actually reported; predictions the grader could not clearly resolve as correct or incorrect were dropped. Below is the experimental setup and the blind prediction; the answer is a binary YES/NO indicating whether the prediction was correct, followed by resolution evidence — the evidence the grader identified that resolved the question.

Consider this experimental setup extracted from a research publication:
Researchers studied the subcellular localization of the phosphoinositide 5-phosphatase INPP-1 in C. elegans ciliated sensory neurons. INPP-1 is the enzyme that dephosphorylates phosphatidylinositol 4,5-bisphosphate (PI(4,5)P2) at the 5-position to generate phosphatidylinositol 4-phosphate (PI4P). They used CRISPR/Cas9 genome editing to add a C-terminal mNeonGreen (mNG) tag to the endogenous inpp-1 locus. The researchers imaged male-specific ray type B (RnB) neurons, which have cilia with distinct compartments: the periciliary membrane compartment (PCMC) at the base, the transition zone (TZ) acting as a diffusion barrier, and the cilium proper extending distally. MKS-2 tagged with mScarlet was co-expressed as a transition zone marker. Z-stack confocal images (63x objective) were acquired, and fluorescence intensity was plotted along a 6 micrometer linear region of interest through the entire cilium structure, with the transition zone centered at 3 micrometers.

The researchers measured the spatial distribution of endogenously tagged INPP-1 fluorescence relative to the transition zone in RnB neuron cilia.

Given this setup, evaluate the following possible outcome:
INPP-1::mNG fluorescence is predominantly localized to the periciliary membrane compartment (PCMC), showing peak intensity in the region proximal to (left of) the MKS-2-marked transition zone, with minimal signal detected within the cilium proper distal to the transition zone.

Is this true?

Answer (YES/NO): NO